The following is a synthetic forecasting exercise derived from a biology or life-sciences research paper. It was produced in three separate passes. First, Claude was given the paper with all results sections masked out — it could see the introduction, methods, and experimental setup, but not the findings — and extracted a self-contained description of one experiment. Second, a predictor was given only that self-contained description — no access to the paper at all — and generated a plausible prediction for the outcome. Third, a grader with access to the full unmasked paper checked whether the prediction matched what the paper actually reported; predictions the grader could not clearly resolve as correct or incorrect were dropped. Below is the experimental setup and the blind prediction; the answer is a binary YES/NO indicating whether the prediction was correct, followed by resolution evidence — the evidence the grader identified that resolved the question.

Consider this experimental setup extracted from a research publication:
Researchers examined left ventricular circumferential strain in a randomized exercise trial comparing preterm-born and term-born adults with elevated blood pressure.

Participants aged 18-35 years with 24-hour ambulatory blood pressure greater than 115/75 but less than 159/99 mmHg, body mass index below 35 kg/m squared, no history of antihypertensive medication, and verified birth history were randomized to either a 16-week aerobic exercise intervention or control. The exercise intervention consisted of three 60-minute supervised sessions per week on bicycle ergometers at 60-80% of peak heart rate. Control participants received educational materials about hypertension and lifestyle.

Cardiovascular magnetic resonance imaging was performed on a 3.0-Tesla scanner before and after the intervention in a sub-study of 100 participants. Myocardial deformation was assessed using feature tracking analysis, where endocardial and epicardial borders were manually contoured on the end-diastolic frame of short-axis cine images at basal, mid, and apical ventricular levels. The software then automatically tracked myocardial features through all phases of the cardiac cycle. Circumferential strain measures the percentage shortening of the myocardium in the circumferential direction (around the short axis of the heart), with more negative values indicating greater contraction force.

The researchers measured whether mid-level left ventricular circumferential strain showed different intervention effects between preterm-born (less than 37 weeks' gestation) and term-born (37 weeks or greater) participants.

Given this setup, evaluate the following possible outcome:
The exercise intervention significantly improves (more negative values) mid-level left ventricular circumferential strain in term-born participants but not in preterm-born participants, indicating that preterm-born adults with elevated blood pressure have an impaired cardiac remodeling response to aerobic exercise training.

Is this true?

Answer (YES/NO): NO